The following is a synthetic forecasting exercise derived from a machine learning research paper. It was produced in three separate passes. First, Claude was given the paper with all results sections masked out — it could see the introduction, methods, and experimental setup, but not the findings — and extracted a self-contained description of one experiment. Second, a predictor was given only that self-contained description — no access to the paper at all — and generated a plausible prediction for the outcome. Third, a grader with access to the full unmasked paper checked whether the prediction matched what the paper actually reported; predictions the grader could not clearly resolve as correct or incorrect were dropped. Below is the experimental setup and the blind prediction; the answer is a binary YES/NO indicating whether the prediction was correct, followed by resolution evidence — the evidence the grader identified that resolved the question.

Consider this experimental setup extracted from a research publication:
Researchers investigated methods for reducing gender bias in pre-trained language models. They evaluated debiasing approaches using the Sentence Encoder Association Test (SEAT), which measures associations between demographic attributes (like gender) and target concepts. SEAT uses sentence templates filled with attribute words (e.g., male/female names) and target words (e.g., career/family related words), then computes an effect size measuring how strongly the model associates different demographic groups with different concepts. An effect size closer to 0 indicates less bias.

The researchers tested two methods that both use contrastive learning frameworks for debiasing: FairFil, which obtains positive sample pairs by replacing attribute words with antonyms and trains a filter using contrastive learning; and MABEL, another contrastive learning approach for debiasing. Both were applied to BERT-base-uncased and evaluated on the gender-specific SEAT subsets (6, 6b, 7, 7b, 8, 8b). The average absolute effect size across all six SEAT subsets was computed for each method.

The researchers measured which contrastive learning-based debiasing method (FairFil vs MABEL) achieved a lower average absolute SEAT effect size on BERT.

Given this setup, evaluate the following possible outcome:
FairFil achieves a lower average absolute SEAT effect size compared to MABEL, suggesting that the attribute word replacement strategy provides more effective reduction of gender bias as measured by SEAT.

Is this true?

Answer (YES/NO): YES